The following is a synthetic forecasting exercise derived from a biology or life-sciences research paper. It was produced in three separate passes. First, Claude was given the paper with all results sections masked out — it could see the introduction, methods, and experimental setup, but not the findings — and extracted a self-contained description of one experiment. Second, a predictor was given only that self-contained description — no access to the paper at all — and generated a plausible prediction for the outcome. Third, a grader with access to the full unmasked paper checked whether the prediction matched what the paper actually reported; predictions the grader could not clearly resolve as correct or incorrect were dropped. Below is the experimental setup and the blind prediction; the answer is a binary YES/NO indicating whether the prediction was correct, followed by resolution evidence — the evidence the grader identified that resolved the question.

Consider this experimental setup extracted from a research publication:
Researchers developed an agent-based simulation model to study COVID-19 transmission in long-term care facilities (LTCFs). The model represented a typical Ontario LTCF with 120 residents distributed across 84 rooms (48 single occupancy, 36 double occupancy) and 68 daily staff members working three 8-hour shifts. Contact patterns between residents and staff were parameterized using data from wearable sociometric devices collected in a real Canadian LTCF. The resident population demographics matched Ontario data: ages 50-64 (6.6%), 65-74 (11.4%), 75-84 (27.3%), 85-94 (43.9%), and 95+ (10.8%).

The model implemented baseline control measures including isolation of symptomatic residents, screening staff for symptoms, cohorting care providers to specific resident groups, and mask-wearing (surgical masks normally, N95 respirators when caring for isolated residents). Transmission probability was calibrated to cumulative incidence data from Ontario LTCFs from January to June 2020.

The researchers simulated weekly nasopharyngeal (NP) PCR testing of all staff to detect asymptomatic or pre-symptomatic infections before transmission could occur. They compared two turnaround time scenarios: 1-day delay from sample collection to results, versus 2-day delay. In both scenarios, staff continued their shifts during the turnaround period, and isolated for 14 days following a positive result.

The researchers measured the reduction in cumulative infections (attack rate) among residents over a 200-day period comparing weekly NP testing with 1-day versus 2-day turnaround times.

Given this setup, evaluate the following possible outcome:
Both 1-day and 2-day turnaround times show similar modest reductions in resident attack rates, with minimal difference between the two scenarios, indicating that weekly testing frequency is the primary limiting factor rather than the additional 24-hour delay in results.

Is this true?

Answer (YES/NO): NO